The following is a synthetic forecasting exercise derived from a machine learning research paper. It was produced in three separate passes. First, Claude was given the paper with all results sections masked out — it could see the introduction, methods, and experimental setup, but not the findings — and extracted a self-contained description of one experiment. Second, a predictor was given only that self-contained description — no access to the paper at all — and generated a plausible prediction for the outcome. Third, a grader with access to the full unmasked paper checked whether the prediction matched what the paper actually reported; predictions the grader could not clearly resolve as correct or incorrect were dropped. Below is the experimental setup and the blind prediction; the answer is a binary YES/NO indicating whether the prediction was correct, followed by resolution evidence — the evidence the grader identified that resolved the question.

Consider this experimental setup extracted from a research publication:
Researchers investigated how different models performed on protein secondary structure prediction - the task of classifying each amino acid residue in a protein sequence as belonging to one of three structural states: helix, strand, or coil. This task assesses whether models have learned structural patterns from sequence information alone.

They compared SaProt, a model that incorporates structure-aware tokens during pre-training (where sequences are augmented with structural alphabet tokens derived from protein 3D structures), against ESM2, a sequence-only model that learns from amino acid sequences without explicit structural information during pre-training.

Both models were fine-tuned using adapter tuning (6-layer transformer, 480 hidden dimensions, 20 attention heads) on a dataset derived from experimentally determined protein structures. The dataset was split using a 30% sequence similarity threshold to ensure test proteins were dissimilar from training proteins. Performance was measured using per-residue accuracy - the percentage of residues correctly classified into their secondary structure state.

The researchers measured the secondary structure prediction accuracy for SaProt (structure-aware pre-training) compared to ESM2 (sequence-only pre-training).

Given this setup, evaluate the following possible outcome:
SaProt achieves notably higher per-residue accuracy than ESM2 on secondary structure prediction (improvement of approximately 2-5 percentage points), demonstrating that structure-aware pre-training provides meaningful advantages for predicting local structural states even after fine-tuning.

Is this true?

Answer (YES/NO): NO